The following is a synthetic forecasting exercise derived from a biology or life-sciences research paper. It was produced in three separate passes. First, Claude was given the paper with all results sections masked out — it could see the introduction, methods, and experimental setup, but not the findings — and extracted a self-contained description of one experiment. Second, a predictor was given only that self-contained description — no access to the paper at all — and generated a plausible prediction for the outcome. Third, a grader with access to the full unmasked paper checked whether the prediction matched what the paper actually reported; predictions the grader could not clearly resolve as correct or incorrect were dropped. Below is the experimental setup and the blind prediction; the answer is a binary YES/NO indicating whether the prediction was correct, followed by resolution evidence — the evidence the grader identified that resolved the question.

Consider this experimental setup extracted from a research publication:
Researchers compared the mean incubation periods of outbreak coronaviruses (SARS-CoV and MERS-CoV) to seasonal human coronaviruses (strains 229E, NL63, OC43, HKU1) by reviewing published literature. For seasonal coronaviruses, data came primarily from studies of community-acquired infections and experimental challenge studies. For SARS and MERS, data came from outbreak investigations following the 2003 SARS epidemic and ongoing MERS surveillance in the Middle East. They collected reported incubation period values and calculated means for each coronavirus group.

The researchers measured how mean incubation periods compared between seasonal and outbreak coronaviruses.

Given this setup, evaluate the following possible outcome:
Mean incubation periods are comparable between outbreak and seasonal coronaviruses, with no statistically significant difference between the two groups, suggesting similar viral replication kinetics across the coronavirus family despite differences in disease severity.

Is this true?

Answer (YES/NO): NO